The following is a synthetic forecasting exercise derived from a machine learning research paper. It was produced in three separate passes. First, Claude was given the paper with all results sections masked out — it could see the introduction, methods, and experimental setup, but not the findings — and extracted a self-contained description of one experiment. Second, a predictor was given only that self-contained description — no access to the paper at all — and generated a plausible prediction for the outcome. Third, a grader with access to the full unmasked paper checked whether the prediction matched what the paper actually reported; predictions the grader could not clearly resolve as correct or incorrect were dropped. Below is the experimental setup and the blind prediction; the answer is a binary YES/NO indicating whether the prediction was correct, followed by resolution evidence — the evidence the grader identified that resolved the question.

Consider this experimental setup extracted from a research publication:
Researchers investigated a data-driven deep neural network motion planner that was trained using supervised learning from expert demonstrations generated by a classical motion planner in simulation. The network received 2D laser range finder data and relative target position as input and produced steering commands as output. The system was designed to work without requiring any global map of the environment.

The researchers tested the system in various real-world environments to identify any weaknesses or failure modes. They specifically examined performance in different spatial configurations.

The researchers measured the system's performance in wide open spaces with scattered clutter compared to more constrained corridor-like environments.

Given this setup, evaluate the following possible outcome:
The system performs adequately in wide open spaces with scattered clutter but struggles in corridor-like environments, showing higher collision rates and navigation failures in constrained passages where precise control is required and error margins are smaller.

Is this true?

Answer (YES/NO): NO